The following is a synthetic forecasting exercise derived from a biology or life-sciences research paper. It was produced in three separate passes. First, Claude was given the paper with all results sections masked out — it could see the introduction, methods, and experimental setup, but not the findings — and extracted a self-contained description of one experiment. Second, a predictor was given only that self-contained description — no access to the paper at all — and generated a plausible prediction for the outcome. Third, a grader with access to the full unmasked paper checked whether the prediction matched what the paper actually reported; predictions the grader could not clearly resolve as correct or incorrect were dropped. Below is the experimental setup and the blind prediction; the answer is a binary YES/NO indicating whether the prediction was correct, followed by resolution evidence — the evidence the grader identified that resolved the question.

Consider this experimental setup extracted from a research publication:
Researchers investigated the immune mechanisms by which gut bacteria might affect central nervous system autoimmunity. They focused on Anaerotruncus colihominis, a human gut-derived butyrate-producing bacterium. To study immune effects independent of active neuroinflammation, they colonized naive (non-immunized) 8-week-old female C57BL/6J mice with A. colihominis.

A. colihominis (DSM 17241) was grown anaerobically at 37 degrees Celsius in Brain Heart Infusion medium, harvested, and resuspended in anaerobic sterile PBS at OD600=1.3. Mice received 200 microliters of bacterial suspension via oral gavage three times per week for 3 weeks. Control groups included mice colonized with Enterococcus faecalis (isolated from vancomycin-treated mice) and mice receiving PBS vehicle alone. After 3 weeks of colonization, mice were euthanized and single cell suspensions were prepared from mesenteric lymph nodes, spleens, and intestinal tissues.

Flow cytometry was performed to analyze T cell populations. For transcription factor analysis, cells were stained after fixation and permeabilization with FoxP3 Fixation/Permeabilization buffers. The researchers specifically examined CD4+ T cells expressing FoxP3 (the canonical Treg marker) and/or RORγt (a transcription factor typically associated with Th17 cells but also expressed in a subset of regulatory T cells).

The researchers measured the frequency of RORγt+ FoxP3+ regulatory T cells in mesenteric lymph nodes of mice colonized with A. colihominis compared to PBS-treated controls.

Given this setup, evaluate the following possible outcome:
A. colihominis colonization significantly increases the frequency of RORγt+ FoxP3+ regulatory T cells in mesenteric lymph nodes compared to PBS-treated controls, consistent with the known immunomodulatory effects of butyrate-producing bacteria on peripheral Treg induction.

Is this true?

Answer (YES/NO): YES